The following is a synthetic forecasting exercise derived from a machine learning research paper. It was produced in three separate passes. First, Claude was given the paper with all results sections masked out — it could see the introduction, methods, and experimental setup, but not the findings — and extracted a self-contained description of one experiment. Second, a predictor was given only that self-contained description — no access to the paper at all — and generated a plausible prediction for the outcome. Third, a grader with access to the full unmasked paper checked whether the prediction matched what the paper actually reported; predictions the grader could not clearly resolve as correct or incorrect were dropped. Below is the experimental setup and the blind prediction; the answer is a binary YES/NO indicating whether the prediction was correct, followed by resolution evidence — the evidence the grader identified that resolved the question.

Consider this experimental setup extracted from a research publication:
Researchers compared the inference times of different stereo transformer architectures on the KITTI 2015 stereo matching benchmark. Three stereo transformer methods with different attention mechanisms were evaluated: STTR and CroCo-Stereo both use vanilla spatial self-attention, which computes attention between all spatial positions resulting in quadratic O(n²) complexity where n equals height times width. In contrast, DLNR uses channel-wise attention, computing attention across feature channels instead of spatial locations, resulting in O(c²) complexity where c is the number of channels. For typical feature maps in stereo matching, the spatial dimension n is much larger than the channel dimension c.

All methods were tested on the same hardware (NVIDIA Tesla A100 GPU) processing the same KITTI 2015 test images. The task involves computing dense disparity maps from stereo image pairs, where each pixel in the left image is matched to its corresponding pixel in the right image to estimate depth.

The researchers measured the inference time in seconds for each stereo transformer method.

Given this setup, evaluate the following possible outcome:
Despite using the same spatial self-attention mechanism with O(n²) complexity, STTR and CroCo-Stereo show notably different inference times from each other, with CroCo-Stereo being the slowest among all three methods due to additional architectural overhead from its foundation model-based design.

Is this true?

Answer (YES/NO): NO